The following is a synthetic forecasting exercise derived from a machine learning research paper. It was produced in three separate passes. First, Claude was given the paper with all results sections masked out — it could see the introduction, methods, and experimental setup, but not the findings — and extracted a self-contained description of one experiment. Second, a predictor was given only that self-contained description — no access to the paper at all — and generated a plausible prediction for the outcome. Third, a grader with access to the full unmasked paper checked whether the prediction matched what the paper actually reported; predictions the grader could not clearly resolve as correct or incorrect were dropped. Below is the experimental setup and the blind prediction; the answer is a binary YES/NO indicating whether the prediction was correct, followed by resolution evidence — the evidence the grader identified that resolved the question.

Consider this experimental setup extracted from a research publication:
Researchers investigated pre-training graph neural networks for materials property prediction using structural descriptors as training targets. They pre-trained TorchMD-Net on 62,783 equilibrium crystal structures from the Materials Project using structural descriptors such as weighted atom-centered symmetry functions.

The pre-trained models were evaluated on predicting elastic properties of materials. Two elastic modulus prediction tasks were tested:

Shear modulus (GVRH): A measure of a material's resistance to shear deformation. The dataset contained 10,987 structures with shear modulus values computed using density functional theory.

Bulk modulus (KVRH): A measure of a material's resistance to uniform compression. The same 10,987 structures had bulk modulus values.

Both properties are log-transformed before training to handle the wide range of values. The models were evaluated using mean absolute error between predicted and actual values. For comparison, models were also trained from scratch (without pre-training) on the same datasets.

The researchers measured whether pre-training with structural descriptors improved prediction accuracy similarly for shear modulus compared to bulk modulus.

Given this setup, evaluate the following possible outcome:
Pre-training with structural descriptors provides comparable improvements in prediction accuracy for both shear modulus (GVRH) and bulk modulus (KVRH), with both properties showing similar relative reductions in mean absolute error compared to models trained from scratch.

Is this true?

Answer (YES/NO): NO